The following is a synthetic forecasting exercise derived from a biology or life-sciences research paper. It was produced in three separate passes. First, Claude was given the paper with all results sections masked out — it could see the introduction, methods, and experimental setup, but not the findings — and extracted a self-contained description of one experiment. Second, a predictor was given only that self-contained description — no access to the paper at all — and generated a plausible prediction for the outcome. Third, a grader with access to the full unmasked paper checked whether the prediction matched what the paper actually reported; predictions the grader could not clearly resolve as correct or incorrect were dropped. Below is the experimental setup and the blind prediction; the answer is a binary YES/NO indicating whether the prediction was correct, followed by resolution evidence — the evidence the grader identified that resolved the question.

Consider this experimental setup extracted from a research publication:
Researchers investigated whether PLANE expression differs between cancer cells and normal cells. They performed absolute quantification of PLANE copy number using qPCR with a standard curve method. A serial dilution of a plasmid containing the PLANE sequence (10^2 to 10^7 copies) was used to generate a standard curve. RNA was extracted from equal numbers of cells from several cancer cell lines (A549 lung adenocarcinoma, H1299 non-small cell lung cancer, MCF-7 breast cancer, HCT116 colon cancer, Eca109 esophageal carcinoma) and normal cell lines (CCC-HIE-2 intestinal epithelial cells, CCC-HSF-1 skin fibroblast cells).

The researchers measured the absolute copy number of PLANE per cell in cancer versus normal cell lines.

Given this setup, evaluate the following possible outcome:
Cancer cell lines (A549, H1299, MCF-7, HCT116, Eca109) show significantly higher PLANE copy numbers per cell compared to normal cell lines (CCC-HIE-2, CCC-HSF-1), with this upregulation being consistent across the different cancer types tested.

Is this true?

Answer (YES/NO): YES